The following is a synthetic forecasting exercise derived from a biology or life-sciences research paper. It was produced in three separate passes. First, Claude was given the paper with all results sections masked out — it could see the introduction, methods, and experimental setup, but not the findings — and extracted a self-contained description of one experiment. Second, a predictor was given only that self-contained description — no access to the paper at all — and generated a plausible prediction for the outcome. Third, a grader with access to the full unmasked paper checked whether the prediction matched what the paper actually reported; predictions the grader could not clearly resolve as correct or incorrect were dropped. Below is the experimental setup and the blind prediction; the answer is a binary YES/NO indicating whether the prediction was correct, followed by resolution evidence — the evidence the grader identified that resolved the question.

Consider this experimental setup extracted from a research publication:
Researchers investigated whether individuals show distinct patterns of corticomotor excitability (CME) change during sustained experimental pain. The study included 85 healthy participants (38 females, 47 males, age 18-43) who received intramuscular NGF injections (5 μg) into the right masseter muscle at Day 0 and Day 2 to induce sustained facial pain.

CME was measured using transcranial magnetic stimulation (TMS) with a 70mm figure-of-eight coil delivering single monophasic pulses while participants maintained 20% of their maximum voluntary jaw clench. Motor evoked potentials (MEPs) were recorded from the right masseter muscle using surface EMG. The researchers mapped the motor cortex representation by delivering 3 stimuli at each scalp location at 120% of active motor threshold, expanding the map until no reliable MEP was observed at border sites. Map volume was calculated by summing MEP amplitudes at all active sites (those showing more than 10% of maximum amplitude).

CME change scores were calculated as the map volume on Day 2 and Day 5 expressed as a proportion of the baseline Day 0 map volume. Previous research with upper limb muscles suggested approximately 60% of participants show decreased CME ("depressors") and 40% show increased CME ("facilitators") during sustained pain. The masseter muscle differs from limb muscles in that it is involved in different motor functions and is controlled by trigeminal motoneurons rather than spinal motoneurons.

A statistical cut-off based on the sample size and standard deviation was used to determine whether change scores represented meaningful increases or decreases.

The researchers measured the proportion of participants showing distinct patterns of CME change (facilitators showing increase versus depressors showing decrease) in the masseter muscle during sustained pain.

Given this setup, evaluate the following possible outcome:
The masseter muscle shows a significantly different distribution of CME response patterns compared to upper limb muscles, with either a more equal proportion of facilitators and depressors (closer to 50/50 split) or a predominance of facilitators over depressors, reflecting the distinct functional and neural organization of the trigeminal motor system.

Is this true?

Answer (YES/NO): NO